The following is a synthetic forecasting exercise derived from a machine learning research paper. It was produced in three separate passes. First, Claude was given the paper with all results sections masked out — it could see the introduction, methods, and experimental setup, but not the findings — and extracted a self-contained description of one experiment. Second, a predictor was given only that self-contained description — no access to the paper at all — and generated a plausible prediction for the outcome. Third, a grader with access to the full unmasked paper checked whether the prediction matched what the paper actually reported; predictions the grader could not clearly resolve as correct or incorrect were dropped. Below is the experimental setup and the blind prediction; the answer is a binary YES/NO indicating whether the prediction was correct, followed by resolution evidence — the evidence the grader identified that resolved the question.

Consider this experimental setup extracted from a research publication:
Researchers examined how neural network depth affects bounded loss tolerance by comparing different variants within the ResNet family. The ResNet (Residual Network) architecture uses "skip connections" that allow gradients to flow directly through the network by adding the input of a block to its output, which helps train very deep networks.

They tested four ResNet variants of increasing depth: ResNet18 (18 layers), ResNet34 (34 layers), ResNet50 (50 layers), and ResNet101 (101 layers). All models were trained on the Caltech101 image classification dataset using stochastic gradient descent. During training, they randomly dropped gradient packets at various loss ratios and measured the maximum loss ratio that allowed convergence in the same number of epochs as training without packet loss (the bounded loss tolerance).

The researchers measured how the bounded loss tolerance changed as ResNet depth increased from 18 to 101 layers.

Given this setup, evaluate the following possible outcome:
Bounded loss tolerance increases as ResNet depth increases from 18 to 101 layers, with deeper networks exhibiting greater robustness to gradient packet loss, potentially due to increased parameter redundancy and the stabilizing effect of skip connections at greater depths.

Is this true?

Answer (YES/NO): YES